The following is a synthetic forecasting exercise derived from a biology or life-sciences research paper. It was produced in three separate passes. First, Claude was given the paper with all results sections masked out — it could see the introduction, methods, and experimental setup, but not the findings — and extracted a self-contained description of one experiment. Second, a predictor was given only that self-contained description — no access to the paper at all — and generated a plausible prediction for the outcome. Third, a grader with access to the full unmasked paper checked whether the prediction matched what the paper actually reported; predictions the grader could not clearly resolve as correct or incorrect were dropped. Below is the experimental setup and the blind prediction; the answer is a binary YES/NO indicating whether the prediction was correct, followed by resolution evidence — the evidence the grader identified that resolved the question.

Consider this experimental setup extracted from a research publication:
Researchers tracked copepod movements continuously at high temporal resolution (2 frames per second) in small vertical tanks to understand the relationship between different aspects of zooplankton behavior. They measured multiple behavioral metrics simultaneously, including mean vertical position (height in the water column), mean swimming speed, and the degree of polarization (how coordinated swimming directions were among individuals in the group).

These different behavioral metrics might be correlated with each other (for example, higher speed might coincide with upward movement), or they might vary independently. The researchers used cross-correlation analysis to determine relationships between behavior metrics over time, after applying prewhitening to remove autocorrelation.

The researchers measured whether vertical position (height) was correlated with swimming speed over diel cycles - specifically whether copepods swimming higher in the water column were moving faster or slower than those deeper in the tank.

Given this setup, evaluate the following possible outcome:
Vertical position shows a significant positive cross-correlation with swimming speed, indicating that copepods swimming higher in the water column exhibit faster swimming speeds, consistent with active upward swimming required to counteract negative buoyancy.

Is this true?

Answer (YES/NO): YES